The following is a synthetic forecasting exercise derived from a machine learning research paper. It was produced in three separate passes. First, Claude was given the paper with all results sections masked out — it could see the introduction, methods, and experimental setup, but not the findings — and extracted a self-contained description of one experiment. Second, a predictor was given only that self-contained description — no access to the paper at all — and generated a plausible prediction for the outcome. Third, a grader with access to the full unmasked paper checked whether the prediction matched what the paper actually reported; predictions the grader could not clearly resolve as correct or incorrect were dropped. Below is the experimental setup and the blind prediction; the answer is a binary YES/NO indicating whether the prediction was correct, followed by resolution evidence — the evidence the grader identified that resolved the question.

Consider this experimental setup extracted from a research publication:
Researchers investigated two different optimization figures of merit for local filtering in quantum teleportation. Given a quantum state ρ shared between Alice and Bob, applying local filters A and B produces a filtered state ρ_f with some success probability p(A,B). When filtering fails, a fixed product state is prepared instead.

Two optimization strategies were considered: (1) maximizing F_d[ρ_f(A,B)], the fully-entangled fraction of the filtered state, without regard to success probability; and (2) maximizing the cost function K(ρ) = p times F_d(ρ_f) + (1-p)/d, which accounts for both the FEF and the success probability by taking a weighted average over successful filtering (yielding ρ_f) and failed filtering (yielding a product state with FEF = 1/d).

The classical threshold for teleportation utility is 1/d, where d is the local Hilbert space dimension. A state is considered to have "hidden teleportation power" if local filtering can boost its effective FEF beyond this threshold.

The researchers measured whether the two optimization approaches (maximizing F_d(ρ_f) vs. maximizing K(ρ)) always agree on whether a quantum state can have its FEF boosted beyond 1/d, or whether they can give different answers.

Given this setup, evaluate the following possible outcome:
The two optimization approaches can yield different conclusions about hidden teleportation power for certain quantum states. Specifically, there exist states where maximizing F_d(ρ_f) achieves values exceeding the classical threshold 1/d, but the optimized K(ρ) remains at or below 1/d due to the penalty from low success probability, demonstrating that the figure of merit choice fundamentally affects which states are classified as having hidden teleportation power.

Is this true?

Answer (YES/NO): NO